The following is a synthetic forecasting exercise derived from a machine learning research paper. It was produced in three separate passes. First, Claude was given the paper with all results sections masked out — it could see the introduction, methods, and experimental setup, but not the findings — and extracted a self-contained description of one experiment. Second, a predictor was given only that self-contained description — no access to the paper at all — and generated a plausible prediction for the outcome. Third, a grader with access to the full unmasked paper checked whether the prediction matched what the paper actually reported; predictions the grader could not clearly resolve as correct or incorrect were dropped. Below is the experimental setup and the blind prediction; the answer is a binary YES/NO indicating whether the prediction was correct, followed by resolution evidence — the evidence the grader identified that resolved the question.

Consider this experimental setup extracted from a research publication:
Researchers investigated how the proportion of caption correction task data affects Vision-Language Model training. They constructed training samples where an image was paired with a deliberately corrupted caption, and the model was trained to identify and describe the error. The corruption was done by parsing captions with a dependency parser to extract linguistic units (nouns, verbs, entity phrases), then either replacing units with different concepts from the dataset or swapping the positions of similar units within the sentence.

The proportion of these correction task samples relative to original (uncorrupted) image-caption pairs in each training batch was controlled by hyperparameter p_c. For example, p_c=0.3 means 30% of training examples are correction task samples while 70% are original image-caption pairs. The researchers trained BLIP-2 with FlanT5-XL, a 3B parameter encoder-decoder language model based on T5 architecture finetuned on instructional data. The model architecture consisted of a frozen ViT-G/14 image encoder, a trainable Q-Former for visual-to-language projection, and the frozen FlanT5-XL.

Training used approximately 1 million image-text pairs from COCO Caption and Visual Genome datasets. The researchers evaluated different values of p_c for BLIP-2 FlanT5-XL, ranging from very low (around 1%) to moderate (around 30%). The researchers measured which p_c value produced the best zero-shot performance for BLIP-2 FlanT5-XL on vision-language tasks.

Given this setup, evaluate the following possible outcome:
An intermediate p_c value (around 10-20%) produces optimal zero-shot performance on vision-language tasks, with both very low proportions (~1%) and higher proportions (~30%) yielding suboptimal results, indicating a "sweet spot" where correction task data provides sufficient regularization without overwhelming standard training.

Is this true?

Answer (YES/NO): NO